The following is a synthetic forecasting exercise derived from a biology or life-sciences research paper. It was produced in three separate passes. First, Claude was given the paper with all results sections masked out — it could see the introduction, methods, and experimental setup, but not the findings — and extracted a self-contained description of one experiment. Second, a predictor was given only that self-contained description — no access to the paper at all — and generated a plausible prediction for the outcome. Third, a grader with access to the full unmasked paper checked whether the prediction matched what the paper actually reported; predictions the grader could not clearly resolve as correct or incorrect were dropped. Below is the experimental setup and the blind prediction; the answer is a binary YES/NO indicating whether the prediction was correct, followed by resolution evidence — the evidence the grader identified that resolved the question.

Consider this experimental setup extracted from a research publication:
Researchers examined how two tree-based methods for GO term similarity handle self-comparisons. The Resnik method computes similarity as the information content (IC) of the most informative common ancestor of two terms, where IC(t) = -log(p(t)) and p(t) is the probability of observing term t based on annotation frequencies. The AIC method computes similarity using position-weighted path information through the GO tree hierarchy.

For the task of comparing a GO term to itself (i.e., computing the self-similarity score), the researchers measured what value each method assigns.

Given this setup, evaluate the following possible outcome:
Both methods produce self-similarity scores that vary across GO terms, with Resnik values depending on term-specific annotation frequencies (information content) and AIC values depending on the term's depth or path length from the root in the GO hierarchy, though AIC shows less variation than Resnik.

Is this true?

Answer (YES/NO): NO